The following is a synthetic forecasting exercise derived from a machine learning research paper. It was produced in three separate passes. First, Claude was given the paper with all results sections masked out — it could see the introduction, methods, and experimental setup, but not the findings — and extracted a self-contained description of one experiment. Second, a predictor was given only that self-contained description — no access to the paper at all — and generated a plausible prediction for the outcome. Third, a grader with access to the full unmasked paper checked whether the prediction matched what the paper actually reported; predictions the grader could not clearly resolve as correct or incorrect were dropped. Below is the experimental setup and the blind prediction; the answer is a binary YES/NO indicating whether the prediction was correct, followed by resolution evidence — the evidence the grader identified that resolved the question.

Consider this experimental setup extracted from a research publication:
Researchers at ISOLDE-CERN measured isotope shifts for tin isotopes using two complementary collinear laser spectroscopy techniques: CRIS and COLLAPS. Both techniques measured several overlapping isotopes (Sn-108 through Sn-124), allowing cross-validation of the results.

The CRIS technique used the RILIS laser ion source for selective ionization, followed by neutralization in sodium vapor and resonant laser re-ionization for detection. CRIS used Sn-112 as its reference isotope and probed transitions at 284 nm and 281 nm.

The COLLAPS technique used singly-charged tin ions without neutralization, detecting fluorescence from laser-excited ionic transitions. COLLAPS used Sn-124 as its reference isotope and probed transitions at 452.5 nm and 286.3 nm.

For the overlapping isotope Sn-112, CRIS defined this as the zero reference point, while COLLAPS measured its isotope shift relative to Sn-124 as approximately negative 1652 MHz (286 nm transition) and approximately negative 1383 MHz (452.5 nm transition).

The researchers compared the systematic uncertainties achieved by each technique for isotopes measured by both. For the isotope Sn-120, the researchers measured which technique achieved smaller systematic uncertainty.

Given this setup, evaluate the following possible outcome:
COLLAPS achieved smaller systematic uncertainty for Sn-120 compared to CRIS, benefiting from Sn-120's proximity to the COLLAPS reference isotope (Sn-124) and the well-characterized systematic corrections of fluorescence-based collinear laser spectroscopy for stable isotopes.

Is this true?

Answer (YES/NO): YES